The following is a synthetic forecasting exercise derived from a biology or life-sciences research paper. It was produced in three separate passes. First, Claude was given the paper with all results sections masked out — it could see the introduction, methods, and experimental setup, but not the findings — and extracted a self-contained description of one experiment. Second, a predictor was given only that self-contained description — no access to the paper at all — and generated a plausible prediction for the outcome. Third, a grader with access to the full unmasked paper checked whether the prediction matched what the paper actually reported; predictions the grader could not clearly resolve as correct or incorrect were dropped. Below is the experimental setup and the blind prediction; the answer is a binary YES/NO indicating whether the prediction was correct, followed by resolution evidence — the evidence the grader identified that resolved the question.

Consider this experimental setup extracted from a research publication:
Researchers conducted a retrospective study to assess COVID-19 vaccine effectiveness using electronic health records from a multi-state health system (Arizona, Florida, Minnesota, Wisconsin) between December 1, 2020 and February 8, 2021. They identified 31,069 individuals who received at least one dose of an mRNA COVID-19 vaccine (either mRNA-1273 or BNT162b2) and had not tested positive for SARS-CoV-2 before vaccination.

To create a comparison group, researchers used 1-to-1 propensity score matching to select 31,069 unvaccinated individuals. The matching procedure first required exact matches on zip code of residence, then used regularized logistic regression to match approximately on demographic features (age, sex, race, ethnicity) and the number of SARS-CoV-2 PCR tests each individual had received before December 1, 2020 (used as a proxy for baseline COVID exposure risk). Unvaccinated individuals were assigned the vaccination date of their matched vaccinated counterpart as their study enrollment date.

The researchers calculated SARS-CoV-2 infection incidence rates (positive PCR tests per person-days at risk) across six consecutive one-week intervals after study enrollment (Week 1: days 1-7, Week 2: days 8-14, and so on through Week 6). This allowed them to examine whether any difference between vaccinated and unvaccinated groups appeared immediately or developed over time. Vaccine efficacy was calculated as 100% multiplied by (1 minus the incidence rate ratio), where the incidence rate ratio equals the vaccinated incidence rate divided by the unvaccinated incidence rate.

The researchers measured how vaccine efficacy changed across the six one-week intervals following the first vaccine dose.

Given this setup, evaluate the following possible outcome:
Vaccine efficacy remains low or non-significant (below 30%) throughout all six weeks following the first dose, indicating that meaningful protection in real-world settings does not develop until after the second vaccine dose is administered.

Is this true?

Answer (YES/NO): NO